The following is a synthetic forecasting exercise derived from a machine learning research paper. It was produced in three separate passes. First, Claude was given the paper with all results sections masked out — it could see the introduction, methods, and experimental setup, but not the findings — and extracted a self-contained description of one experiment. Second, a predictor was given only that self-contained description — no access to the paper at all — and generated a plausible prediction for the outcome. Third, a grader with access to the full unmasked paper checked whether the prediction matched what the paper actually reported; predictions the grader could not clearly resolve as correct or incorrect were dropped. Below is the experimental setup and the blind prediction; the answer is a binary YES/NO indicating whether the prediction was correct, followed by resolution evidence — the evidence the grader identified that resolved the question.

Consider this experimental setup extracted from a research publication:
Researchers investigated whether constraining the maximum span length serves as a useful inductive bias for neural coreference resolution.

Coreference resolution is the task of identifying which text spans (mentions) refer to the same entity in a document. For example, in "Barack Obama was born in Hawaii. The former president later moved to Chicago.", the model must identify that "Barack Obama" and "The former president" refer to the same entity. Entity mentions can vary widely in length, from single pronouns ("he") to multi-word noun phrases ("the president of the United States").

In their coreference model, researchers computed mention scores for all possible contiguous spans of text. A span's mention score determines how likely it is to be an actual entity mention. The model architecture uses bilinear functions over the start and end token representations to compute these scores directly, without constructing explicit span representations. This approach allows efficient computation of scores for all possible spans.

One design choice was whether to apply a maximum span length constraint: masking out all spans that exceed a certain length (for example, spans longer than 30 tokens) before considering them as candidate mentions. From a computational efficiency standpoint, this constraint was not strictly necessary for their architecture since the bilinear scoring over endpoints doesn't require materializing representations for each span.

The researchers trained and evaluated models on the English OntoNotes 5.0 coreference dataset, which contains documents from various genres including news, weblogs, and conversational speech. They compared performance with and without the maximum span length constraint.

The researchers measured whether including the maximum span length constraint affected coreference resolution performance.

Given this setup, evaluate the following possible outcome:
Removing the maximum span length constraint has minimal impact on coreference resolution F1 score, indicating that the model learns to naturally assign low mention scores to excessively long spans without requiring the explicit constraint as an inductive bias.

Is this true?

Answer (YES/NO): NO